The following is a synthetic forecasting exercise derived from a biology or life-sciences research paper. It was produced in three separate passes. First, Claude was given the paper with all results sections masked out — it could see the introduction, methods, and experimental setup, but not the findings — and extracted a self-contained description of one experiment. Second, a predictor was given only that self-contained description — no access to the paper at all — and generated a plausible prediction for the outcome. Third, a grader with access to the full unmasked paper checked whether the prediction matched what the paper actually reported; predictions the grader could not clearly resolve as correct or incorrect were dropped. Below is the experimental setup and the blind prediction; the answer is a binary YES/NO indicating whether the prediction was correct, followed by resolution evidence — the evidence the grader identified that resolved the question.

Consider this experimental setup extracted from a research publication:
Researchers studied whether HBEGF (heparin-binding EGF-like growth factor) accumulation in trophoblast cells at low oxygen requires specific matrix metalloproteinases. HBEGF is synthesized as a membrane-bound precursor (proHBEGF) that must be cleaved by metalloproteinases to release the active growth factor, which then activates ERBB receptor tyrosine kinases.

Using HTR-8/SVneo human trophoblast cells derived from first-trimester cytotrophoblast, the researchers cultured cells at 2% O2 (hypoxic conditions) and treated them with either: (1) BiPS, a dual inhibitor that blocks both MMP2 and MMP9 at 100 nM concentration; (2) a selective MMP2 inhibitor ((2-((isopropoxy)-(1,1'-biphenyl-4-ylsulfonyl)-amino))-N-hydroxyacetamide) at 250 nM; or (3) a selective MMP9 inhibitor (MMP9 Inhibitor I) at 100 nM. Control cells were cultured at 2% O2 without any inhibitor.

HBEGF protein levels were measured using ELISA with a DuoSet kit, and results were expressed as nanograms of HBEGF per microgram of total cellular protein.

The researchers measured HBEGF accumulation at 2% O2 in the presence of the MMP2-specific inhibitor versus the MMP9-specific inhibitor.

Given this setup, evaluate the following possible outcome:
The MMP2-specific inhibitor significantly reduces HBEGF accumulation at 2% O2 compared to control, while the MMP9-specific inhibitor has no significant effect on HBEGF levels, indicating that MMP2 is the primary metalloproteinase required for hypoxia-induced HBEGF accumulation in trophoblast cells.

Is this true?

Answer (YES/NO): YES